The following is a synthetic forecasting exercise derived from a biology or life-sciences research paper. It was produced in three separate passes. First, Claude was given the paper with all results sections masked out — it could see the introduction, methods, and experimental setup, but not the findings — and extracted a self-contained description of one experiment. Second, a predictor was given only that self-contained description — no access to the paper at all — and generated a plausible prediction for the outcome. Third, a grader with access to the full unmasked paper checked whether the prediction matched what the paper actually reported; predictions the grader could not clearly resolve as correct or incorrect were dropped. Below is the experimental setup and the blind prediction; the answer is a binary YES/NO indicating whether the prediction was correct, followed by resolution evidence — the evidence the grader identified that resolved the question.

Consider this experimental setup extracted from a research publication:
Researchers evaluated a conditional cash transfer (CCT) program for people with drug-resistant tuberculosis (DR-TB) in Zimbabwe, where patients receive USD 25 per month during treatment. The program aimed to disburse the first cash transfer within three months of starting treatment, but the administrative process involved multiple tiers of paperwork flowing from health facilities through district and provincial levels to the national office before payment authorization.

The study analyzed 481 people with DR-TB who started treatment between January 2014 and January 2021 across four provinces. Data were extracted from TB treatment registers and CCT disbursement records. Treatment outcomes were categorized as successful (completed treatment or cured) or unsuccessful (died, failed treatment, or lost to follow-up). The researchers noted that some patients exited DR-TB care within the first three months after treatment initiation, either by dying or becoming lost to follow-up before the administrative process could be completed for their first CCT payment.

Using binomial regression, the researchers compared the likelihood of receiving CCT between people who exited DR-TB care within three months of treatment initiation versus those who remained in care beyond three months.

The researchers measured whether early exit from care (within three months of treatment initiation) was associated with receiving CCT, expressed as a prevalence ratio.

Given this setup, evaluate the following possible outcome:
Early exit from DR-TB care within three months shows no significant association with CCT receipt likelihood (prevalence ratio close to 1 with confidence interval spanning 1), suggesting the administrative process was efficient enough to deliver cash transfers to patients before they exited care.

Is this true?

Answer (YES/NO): NO